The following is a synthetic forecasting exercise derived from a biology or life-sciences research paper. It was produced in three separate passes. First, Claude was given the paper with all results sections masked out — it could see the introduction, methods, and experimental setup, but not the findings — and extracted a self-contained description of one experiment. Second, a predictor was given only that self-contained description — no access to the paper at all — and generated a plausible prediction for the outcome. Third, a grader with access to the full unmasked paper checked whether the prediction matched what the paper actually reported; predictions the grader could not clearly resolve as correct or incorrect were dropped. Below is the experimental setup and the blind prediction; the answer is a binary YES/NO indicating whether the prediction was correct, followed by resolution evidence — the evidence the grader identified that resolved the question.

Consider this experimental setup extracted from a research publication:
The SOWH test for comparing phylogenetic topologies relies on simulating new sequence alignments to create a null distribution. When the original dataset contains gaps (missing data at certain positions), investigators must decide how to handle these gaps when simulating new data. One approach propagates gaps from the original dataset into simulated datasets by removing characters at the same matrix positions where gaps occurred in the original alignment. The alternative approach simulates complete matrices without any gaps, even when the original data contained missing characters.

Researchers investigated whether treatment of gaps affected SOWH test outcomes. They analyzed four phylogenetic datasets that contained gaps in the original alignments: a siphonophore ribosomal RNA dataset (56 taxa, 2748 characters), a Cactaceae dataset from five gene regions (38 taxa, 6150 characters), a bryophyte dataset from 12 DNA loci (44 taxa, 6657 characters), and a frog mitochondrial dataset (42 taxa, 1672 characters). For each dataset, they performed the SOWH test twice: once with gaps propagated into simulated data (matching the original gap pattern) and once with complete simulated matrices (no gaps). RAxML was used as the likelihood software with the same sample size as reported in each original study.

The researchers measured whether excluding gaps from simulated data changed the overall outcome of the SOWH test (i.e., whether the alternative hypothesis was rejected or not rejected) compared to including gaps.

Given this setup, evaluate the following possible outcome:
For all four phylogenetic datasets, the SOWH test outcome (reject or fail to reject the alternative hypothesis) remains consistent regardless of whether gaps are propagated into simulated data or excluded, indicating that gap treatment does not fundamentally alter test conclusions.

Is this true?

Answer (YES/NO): YES